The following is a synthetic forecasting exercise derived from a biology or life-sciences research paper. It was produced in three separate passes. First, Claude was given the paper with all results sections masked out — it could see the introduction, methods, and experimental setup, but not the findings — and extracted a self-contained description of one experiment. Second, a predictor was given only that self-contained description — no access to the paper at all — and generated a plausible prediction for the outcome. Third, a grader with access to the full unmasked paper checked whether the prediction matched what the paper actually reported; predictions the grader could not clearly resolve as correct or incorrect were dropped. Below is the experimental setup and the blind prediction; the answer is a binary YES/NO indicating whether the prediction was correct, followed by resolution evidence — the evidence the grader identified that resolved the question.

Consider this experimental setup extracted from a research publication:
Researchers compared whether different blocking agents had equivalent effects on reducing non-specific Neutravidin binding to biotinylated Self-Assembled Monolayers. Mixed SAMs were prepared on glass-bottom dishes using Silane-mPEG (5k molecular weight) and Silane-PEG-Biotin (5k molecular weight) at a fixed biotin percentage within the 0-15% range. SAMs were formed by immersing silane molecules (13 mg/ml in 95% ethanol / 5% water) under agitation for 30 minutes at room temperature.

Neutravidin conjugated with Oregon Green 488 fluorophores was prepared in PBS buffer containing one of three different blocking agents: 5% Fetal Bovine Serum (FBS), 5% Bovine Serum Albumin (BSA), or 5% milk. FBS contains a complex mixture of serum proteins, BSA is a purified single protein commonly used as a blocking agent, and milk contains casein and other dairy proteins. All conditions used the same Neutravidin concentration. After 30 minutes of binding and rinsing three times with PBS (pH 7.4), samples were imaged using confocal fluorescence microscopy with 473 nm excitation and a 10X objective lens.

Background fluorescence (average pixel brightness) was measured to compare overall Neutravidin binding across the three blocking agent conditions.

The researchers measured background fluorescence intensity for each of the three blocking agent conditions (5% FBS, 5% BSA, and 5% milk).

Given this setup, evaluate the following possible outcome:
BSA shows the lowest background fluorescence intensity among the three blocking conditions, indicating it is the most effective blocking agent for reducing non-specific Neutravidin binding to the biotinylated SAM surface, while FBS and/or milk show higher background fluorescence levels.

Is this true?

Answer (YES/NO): NO